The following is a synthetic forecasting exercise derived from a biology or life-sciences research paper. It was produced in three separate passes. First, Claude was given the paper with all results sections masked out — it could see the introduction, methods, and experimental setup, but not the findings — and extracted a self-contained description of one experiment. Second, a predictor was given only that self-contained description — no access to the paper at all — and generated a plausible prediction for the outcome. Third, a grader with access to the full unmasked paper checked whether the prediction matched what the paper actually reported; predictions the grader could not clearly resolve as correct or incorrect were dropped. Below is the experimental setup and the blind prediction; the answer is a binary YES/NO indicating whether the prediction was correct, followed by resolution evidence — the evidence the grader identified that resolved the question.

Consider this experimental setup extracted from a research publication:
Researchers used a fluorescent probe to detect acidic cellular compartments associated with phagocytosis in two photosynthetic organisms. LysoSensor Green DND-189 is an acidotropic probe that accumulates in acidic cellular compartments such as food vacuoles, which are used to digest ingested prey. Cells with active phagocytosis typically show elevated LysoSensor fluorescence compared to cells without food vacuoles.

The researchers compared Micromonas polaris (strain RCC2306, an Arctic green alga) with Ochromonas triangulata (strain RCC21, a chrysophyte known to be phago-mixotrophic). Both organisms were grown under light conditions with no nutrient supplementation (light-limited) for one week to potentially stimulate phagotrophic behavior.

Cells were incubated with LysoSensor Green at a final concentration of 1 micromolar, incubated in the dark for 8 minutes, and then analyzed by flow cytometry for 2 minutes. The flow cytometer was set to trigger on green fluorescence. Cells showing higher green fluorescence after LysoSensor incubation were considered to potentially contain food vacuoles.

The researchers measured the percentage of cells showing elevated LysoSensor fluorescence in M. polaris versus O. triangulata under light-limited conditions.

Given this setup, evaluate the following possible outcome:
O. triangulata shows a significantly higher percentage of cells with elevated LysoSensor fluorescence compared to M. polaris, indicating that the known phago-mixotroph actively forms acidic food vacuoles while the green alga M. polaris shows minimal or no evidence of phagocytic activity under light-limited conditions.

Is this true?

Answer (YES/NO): YES